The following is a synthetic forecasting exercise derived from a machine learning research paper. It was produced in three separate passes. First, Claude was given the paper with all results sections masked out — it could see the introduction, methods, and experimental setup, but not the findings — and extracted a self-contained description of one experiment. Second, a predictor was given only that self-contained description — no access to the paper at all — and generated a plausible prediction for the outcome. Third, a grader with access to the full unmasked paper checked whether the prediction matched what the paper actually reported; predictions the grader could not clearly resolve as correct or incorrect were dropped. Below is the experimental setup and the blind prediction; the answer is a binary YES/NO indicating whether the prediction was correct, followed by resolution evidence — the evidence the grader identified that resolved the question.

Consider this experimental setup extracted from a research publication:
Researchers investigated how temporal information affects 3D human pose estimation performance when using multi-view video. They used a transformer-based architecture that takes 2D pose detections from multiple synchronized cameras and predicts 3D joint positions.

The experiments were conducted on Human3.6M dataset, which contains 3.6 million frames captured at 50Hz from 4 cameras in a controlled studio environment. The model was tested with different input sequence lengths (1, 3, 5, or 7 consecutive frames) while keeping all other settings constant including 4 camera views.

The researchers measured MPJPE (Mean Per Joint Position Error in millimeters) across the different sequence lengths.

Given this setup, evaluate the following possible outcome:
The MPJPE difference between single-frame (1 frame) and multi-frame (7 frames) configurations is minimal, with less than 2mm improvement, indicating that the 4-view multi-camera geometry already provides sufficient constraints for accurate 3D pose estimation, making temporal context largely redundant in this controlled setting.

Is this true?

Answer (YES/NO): NO